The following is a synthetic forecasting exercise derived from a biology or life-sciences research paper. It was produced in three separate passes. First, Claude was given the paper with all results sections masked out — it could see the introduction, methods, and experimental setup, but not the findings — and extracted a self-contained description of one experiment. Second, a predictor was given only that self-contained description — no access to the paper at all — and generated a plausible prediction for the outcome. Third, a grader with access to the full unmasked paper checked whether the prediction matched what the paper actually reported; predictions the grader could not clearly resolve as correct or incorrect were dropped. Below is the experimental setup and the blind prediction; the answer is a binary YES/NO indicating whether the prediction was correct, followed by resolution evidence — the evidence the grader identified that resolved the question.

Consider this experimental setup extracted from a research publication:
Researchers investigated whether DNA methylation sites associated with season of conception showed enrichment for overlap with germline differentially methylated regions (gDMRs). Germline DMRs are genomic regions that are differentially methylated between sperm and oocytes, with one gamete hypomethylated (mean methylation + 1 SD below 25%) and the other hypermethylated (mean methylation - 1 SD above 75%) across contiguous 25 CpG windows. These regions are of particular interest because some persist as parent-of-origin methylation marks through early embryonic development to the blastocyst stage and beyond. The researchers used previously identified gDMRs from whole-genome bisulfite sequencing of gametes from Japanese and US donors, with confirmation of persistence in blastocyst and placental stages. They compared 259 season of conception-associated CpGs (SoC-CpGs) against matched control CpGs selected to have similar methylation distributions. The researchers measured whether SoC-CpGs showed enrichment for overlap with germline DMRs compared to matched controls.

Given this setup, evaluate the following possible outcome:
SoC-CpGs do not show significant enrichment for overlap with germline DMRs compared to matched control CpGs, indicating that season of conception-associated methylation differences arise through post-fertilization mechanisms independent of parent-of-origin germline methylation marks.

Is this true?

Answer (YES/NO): NO